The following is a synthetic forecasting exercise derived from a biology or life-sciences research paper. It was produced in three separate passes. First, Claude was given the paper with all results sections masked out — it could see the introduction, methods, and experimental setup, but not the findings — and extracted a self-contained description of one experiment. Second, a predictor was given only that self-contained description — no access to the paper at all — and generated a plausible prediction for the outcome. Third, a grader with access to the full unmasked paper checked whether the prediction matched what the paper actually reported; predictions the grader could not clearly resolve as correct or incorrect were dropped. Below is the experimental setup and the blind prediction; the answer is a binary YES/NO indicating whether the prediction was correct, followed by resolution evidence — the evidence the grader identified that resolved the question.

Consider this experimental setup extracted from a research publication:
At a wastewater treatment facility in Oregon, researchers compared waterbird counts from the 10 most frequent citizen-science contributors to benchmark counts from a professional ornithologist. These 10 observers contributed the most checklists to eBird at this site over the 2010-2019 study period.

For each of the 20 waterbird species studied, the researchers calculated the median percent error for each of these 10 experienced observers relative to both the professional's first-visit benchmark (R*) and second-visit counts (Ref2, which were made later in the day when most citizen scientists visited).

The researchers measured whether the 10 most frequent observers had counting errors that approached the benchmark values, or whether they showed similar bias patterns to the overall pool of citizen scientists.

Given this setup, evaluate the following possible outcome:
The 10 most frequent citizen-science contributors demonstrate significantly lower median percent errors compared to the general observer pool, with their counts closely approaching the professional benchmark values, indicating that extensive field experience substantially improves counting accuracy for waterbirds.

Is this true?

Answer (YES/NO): NO